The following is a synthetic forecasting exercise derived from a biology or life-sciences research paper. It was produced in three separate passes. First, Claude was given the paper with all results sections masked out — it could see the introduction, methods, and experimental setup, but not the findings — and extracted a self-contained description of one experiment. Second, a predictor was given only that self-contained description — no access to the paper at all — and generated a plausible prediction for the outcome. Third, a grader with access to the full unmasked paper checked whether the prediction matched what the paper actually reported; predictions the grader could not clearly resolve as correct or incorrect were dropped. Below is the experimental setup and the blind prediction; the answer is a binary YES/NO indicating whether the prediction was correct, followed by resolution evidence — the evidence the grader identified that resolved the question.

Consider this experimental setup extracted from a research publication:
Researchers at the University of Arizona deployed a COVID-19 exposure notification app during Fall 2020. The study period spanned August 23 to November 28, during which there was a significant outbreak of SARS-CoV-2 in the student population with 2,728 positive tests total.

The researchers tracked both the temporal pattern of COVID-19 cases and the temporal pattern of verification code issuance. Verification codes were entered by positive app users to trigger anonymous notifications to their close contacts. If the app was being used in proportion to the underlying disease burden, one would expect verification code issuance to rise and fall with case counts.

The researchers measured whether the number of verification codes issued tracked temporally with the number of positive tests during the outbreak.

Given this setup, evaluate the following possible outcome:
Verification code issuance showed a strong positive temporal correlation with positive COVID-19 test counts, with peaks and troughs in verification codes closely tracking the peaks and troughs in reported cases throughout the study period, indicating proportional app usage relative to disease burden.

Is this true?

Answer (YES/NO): YES